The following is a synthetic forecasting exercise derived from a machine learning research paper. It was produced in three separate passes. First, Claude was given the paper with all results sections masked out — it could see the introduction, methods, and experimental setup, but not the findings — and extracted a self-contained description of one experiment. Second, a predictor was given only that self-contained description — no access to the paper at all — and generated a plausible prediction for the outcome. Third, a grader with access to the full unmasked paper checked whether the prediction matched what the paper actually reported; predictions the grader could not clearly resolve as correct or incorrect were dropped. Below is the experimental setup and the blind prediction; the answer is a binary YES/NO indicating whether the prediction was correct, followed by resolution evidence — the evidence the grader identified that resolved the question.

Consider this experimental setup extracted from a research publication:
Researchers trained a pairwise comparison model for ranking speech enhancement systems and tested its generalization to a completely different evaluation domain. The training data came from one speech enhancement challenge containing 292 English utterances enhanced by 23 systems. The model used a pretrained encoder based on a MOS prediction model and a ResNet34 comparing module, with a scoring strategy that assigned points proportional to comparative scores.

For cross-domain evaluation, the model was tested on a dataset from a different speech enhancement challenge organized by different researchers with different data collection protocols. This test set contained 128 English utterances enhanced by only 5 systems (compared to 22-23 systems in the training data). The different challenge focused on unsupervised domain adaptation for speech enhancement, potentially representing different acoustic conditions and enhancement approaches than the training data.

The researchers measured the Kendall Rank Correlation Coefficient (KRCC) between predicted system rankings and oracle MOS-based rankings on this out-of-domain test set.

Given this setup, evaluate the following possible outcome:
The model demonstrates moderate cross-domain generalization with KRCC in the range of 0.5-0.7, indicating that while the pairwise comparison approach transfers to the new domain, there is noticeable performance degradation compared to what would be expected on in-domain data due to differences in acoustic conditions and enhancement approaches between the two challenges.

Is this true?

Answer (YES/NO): NO